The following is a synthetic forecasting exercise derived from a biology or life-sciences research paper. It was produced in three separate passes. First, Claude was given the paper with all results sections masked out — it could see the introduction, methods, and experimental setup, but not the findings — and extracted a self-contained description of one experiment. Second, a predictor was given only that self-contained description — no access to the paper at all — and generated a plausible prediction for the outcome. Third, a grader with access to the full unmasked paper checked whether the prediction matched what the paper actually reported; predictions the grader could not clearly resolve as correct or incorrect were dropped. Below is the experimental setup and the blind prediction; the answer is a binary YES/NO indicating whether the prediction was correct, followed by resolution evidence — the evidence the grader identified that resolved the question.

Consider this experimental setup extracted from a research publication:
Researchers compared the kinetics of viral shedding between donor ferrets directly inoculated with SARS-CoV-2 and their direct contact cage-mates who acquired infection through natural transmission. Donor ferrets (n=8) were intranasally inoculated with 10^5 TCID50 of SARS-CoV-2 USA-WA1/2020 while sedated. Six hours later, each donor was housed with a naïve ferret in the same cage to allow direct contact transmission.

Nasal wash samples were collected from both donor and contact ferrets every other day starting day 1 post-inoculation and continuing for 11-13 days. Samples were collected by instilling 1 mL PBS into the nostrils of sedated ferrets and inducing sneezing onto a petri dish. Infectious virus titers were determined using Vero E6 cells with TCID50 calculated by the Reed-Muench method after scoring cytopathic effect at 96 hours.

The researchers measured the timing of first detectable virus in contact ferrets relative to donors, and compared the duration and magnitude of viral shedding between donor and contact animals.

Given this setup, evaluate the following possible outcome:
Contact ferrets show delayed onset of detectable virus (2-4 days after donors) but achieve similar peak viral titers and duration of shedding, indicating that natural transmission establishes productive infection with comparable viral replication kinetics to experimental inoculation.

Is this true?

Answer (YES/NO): NO